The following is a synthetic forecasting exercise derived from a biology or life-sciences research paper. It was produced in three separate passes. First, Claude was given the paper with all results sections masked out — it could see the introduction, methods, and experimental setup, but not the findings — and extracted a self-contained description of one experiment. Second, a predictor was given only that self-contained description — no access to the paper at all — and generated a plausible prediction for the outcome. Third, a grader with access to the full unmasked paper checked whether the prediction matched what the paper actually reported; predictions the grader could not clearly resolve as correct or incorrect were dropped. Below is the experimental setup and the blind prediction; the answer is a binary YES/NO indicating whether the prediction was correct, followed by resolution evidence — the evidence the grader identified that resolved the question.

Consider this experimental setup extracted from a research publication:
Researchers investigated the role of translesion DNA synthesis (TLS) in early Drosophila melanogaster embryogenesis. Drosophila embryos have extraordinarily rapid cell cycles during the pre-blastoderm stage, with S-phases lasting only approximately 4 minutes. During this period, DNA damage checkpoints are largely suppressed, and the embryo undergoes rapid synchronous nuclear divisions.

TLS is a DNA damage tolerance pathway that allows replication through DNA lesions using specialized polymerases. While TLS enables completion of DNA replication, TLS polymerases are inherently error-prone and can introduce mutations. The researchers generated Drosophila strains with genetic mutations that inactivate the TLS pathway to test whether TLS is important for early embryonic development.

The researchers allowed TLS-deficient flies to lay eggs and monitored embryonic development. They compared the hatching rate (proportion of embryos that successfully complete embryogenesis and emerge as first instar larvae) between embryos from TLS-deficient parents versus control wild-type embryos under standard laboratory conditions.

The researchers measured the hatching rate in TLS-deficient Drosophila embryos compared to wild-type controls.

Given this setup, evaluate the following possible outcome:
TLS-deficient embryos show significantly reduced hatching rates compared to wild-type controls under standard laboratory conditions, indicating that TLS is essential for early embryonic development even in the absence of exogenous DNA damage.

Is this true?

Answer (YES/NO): YES